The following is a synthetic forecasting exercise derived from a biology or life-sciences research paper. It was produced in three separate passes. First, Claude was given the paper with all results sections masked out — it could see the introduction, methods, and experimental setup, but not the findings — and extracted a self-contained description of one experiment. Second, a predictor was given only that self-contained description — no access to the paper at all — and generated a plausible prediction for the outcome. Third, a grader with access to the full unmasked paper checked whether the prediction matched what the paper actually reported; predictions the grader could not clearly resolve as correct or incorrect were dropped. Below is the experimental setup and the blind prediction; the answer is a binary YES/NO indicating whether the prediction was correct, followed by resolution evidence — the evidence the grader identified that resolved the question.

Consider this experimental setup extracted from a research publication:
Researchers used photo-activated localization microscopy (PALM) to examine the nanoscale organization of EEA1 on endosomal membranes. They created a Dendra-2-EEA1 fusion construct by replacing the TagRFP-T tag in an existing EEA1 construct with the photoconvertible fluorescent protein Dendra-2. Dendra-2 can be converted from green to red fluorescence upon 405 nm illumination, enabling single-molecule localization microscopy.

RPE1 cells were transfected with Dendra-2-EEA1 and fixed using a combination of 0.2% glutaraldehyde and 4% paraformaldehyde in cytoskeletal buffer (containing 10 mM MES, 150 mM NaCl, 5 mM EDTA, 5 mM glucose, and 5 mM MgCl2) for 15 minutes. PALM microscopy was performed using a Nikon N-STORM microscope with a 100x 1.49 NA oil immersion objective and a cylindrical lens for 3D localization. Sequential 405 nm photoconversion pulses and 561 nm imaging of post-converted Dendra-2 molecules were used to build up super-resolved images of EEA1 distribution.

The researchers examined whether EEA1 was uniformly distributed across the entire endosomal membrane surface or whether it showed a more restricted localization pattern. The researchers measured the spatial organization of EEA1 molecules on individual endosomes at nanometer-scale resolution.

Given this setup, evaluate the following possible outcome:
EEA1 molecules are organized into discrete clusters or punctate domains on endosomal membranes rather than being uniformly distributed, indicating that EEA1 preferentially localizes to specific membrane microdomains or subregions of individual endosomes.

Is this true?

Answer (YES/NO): YES